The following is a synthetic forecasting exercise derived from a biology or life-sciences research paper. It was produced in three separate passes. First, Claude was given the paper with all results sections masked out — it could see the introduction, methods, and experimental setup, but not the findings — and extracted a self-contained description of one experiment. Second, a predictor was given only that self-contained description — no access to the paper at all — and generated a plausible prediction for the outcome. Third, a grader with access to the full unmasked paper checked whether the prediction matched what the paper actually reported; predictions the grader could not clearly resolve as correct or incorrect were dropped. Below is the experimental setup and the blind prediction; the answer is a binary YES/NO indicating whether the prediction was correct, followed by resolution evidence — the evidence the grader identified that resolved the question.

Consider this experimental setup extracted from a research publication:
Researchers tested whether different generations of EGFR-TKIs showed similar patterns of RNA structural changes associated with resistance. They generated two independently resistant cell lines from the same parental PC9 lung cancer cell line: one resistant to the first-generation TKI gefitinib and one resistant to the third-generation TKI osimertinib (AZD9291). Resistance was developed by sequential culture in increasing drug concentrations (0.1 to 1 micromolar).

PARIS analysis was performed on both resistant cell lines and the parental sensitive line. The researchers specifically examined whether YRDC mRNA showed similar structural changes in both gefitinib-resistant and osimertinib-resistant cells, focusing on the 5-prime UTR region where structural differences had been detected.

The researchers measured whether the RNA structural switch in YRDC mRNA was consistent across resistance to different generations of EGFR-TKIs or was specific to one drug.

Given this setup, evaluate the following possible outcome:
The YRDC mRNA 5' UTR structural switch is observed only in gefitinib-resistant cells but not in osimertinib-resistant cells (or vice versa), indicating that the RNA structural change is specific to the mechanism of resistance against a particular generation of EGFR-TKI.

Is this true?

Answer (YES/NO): NO